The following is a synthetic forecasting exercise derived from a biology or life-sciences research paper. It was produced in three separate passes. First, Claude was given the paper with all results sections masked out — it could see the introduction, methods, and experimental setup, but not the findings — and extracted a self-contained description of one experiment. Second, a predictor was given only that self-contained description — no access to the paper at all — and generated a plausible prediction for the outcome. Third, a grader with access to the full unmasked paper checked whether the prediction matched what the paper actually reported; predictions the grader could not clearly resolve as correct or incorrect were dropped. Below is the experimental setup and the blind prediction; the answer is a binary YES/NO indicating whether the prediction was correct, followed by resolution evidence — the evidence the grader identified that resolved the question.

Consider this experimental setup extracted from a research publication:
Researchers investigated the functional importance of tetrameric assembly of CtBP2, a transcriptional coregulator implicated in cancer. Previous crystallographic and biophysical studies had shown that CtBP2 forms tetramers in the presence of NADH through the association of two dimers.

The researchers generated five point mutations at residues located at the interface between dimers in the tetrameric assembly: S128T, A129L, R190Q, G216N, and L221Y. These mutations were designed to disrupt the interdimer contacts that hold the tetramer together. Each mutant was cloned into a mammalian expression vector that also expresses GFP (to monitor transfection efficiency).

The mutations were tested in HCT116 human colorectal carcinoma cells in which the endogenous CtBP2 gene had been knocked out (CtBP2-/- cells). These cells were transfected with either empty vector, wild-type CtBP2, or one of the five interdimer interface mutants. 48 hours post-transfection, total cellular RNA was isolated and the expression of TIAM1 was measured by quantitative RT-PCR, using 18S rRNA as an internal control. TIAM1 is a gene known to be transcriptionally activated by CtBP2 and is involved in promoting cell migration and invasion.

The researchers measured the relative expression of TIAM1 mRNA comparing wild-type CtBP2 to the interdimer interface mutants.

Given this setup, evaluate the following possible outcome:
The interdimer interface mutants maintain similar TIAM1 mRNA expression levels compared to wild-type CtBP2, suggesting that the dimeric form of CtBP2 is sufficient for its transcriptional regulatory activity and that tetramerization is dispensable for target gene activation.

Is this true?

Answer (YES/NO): NO